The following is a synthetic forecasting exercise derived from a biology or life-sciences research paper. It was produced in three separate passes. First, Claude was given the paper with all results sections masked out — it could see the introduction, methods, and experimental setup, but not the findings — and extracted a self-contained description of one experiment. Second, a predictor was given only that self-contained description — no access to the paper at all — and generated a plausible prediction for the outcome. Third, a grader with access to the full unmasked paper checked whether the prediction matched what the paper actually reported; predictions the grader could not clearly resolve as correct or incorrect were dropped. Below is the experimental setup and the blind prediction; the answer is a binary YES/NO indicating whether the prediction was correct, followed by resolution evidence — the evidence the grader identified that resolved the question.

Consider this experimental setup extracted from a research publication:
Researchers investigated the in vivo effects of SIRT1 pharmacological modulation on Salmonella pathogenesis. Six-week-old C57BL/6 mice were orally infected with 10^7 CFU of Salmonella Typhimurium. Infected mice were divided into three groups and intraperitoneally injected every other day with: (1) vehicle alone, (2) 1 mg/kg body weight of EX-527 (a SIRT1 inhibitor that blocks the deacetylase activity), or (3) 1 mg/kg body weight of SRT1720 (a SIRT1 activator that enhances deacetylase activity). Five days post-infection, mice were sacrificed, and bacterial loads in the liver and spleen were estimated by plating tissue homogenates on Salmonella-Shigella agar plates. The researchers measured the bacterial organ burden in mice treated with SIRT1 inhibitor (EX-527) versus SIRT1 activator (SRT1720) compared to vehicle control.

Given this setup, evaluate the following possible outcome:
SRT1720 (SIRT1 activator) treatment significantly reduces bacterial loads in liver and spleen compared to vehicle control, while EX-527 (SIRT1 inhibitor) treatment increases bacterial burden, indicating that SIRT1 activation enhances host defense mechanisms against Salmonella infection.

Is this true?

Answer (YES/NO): NO